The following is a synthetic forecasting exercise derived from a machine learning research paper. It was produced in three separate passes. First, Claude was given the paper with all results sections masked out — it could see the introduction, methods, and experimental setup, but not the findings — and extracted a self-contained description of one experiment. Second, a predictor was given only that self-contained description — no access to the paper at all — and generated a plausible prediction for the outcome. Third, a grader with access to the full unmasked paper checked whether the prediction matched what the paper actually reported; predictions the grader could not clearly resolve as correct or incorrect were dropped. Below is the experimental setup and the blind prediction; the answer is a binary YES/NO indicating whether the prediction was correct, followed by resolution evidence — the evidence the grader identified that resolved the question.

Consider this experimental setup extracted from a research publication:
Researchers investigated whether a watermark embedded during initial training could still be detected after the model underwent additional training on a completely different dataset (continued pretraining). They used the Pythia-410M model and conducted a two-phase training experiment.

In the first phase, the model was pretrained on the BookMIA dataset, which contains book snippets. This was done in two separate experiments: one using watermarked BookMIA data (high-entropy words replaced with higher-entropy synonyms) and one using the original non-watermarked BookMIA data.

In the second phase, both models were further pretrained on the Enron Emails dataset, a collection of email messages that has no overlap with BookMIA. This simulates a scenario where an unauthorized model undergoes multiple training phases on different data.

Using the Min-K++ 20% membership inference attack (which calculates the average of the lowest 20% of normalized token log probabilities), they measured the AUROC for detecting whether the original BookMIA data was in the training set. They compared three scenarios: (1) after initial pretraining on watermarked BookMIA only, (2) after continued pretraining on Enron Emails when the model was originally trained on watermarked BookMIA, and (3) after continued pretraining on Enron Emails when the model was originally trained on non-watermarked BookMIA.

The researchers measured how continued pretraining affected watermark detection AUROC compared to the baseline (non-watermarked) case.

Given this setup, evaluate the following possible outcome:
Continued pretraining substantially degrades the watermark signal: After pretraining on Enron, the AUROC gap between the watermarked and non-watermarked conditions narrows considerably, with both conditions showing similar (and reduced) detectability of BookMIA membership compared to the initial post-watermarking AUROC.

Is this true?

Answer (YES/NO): NO